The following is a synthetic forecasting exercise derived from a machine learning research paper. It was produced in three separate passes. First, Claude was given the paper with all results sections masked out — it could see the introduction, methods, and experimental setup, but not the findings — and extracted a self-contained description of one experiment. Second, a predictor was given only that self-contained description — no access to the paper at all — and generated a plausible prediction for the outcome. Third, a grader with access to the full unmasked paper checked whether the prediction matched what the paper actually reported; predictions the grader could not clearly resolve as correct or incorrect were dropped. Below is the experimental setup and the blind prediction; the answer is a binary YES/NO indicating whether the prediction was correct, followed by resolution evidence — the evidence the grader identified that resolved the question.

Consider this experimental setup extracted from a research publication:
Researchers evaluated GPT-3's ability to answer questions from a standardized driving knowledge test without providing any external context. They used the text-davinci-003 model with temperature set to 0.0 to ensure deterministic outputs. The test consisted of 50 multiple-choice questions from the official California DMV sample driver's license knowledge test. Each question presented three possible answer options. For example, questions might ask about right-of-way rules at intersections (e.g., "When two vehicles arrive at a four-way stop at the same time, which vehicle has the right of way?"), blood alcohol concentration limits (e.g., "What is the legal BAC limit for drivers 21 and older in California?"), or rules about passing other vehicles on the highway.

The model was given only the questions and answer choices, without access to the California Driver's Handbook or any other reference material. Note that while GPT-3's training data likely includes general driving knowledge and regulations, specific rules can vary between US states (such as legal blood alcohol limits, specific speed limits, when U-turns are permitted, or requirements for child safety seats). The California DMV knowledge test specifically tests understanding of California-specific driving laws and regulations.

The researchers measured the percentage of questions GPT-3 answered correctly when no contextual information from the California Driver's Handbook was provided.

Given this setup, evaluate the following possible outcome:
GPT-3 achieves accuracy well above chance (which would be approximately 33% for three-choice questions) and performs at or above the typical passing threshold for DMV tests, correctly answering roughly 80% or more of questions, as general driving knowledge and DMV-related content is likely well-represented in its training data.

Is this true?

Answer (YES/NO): YES